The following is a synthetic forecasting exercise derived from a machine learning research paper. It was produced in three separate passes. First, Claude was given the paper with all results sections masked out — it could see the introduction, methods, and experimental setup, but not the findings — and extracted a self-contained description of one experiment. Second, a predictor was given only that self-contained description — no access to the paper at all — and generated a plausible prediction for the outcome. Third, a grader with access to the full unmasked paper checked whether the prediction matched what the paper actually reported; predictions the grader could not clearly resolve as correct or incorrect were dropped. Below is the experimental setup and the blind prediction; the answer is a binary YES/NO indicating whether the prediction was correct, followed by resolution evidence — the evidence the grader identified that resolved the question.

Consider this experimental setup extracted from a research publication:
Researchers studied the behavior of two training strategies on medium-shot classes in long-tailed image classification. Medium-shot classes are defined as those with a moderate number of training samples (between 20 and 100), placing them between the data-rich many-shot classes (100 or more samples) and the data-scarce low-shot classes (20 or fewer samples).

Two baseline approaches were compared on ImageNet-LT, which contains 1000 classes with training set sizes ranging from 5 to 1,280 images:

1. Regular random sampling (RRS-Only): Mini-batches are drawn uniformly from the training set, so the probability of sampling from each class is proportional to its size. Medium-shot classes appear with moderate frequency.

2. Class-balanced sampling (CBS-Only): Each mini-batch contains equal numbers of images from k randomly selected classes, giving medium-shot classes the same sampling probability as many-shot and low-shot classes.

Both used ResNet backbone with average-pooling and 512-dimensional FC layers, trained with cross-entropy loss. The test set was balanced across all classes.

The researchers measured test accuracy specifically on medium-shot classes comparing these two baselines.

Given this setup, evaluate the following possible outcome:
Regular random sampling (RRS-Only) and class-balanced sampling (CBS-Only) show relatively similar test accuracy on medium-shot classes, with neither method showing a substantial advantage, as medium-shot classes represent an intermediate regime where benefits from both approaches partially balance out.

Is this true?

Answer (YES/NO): NO